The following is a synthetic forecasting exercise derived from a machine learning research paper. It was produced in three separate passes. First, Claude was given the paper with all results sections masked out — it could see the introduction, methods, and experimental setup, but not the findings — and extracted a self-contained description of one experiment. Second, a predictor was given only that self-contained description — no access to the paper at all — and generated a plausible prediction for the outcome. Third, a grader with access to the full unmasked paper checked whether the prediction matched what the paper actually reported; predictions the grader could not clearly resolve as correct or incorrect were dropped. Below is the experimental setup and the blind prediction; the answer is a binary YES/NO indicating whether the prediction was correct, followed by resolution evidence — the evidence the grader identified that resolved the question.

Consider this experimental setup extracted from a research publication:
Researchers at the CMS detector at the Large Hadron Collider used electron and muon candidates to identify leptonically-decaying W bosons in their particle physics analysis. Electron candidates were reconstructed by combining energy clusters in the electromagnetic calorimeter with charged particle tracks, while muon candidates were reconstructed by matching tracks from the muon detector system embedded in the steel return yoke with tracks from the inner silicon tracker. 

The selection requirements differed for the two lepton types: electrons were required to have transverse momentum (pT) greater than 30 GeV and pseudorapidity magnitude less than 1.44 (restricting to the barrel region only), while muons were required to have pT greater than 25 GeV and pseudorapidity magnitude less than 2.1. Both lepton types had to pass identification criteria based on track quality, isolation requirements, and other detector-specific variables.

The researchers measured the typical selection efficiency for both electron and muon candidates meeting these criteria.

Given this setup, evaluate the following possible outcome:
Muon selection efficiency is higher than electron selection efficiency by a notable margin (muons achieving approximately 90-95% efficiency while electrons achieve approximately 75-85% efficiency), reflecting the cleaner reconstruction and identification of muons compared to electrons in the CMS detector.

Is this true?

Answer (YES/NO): YES